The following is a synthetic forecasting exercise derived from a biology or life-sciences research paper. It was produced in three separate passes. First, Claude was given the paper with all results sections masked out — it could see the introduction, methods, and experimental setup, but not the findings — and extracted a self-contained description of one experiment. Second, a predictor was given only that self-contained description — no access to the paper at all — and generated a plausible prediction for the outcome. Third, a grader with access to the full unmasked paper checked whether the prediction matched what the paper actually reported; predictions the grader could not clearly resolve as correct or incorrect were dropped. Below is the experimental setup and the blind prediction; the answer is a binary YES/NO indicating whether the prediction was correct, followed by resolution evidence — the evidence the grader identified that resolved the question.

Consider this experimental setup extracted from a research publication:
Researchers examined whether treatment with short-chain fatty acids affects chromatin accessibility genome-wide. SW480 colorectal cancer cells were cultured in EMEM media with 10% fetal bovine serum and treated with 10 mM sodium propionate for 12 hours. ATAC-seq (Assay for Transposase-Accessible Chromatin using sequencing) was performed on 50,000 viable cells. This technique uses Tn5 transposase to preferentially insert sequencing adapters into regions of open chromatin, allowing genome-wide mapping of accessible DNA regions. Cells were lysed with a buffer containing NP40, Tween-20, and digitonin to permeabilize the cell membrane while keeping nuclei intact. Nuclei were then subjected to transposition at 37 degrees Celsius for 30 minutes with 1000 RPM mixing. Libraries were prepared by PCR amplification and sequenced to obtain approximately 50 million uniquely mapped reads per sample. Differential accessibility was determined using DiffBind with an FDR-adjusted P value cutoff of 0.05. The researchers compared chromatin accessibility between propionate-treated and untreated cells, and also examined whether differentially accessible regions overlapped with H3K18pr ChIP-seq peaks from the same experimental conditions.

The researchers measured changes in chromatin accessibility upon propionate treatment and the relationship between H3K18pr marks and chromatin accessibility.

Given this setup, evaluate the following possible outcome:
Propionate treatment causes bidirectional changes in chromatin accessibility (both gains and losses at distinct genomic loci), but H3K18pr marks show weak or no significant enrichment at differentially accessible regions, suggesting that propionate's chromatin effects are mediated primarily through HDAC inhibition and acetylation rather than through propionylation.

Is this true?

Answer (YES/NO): NO